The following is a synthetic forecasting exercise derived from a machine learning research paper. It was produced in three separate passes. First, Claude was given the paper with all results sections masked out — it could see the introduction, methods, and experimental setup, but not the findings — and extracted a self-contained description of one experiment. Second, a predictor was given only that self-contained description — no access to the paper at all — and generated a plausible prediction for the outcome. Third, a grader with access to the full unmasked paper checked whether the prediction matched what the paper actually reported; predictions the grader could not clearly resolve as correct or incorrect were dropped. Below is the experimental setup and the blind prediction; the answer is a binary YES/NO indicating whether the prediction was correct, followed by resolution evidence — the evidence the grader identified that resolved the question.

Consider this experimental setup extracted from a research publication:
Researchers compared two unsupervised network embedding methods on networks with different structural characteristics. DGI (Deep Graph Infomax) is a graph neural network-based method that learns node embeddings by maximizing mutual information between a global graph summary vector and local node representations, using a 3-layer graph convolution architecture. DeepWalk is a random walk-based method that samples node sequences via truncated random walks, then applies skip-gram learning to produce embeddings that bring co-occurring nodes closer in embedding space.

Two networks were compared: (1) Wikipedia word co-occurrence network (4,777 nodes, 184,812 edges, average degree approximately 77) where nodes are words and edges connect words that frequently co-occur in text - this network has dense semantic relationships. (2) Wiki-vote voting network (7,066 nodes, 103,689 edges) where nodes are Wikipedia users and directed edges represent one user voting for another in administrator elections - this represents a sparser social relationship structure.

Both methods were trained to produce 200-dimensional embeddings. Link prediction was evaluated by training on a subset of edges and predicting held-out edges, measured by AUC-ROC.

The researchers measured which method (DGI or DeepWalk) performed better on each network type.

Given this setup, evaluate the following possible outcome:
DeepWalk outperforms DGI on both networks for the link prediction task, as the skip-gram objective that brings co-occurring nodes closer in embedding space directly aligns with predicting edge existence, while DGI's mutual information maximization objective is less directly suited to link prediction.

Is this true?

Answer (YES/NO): NO